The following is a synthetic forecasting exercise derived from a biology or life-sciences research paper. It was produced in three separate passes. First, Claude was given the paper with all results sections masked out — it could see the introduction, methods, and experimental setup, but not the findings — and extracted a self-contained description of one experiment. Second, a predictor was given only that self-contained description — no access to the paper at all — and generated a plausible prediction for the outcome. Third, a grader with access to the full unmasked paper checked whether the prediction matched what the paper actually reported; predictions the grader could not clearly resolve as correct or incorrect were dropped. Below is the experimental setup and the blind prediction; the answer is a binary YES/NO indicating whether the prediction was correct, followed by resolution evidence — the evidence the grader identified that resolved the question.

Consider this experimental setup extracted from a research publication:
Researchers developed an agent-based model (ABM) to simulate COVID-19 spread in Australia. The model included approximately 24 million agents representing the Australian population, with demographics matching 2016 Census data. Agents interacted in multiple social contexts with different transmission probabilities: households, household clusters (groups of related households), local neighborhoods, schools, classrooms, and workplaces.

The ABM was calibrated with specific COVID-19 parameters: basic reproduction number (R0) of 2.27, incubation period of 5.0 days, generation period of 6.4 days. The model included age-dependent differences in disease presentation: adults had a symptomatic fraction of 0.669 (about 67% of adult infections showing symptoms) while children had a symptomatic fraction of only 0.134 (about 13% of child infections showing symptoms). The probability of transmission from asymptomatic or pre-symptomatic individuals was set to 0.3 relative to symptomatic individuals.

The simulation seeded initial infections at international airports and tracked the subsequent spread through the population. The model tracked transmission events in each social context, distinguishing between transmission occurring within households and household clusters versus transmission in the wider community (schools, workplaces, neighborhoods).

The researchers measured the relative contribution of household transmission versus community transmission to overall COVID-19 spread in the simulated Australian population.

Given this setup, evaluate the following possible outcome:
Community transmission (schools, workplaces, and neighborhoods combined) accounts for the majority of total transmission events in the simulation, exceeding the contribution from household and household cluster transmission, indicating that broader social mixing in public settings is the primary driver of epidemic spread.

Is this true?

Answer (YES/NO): NO